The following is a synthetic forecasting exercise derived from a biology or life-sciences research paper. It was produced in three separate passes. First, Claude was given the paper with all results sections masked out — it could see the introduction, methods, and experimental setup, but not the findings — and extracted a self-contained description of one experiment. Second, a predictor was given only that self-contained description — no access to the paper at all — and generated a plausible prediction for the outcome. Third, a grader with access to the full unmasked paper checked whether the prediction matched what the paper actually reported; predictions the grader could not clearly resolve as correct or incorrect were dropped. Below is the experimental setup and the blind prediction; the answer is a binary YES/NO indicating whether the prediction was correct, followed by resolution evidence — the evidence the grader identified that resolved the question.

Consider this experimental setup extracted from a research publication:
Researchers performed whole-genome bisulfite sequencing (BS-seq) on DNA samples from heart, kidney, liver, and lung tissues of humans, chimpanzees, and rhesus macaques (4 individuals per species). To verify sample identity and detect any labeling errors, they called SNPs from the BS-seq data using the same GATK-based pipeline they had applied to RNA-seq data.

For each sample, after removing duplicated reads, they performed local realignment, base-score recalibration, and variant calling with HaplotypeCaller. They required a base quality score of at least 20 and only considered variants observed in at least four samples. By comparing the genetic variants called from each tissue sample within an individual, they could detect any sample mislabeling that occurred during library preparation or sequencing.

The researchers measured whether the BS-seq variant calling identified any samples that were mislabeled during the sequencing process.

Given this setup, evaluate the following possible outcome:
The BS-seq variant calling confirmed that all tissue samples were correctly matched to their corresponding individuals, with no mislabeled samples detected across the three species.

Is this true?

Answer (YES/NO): NO